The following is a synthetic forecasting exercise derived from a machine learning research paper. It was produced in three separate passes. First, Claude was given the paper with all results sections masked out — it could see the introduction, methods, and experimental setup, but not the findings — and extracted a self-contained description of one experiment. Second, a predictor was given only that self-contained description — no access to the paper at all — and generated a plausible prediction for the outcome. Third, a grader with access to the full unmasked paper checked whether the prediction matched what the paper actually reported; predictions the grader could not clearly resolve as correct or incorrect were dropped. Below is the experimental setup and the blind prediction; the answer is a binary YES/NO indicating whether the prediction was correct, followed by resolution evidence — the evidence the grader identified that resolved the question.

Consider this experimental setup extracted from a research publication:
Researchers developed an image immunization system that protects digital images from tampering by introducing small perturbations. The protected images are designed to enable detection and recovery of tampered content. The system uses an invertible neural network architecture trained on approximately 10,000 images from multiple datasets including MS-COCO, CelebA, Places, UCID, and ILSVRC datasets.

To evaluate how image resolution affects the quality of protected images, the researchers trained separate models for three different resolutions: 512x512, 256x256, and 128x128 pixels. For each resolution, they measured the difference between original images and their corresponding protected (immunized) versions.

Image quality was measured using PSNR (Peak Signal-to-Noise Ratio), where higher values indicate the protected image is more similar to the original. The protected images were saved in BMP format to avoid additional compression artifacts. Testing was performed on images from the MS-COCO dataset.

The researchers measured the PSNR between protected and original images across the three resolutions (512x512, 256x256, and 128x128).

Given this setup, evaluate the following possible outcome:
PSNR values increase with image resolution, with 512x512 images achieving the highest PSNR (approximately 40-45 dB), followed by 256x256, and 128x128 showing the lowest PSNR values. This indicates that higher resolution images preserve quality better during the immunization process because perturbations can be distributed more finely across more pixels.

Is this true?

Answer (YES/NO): NO